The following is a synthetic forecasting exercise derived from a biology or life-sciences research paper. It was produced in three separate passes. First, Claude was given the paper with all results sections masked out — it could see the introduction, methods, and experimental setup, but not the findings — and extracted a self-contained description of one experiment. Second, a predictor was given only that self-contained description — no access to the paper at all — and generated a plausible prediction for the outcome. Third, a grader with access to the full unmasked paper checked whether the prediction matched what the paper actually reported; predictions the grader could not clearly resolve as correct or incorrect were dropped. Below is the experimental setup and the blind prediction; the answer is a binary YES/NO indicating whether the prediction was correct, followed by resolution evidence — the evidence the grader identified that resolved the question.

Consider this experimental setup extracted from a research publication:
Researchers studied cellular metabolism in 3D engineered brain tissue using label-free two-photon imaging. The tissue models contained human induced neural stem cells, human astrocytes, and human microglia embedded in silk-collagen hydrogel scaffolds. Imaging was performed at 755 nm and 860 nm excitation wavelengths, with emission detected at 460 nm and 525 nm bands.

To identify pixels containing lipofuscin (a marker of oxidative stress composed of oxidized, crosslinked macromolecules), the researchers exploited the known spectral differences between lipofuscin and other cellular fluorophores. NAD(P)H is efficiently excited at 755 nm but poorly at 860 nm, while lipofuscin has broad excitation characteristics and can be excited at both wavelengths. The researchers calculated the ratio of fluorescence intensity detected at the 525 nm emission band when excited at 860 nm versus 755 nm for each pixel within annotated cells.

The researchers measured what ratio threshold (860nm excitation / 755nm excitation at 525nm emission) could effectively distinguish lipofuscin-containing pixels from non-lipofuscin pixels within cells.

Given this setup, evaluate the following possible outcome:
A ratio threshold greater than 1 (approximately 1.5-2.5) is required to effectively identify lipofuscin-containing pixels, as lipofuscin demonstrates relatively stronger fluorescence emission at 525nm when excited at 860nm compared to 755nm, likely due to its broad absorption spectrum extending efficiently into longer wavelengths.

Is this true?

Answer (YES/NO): NO